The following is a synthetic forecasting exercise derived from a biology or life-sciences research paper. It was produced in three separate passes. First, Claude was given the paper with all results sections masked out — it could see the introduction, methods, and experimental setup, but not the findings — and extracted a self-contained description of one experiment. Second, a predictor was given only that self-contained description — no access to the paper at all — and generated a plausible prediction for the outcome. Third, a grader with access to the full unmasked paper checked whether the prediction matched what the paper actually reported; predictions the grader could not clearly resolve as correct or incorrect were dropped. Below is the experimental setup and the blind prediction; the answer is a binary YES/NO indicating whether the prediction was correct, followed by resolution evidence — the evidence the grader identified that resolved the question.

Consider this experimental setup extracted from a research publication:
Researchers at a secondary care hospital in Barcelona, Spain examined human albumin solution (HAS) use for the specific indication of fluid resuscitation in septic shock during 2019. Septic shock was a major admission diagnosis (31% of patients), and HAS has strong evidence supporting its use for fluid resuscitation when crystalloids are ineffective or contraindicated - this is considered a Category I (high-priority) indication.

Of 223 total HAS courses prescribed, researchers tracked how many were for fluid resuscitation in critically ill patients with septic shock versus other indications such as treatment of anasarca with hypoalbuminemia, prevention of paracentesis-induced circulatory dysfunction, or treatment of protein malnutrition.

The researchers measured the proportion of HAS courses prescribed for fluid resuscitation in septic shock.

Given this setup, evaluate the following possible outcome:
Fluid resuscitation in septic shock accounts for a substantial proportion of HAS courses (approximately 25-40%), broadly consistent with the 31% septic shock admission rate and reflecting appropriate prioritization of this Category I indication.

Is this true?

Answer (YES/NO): NO